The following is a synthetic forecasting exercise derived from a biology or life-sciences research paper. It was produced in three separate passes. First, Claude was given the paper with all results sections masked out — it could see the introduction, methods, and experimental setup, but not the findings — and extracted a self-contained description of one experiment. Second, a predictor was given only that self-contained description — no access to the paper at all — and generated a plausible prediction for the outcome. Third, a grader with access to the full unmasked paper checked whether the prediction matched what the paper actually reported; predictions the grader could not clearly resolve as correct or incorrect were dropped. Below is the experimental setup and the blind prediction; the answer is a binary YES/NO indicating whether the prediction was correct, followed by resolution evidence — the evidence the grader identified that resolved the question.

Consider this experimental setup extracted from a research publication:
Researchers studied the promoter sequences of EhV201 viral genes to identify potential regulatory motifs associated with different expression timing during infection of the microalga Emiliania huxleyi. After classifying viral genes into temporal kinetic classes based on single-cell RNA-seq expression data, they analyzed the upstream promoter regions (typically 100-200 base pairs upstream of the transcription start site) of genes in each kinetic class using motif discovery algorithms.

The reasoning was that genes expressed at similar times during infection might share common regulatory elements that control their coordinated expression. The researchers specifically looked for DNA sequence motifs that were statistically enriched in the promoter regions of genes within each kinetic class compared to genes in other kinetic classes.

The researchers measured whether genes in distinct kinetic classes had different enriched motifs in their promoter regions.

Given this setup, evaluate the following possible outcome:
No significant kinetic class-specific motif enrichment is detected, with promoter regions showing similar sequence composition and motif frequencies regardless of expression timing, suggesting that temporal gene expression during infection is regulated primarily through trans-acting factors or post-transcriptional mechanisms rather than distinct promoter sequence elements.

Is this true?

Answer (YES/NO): NO